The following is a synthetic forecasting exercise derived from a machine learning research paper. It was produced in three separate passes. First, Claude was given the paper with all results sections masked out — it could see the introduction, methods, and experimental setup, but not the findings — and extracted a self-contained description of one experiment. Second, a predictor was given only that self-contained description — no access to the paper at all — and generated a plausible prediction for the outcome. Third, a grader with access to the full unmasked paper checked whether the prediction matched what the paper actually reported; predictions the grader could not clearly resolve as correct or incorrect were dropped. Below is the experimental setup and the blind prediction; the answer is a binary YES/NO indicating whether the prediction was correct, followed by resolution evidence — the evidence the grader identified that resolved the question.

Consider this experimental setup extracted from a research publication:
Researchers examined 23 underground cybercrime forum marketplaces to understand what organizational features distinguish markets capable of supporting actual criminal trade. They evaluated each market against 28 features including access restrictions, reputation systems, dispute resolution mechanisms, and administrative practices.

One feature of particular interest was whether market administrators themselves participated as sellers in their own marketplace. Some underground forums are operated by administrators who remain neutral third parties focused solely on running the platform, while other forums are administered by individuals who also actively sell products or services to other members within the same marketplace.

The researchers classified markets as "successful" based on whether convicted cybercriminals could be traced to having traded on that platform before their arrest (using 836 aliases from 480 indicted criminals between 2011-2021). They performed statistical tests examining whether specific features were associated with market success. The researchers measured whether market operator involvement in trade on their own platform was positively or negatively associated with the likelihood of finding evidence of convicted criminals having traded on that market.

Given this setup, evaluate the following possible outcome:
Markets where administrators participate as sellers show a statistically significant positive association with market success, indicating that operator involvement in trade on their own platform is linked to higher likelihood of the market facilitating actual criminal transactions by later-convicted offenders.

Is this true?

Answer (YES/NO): NO